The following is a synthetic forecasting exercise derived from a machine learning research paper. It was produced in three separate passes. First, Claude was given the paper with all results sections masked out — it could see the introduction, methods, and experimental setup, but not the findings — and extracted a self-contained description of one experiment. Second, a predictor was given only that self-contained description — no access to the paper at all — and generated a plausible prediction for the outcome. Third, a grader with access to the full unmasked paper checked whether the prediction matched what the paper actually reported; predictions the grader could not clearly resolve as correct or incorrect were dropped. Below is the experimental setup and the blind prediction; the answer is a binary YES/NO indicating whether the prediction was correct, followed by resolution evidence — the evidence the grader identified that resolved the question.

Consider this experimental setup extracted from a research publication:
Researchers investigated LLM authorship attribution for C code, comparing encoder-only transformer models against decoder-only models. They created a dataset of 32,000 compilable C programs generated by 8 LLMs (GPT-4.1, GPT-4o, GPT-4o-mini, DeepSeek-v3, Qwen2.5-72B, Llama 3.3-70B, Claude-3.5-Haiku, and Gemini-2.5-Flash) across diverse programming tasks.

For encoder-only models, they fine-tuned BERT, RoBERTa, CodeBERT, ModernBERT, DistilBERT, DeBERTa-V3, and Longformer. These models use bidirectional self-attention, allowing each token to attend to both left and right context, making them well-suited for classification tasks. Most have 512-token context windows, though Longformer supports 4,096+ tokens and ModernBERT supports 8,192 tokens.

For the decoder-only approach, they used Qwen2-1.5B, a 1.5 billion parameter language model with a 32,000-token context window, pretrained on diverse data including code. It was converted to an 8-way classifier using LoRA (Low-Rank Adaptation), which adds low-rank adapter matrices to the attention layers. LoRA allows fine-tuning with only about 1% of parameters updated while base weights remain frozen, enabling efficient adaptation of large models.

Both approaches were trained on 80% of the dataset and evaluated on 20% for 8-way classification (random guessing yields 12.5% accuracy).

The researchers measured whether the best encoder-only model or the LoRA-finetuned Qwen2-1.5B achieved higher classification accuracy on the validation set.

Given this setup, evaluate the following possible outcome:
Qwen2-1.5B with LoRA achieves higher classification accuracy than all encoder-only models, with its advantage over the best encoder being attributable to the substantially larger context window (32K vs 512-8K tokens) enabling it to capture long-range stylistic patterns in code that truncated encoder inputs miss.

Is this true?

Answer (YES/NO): NO